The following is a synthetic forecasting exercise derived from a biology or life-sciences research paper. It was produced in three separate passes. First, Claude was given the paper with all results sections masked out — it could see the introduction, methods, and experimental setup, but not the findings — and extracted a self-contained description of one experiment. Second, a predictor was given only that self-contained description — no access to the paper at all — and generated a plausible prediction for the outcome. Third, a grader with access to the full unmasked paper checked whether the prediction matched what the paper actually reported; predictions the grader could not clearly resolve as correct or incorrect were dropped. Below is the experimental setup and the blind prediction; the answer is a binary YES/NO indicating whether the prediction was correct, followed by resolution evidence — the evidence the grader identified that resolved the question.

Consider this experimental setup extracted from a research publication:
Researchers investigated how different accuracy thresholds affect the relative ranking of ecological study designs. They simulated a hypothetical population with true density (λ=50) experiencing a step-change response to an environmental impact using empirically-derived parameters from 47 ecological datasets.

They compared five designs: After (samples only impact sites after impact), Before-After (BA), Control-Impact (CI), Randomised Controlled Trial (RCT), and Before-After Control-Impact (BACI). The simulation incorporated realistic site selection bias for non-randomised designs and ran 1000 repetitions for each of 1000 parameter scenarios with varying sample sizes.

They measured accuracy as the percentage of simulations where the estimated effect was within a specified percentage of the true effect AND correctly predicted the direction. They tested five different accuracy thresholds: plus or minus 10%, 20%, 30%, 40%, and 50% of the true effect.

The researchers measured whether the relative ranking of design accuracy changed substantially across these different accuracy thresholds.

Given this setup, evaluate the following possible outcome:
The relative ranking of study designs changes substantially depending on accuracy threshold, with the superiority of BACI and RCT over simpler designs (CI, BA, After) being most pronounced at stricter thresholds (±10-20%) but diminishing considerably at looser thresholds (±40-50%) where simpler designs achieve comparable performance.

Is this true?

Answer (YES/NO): NO